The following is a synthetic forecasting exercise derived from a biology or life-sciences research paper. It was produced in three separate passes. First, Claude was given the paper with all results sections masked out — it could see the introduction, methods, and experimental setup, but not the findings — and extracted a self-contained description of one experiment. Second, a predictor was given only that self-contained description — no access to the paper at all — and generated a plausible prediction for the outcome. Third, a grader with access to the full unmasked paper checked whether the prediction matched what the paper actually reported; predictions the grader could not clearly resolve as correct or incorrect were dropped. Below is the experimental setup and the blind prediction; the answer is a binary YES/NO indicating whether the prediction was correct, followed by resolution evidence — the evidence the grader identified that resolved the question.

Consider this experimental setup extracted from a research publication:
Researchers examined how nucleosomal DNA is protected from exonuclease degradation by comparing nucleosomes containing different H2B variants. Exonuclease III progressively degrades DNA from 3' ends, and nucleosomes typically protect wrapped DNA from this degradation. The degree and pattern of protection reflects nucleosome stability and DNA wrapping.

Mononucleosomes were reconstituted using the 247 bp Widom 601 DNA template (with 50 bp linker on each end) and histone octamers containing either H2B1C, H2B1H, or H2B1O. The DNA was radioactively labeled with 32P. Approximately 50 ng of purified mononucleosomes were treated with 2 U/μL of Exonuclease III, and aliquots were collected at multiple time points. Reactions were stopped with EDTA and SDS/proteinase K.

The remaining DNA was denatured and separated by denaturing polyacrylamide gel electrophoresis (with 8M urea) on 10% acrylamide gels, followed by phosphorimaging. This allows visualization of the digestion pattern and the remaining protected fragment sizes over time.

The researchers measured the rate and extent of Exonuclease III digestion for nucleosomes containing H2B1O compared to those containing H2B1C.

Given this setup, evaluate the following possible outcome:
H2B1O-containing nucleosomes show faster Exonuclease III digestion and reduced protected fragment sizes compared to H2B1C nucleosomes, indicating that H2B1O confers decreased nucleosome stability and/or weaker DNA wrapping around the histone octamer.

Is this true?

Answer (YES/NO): NO